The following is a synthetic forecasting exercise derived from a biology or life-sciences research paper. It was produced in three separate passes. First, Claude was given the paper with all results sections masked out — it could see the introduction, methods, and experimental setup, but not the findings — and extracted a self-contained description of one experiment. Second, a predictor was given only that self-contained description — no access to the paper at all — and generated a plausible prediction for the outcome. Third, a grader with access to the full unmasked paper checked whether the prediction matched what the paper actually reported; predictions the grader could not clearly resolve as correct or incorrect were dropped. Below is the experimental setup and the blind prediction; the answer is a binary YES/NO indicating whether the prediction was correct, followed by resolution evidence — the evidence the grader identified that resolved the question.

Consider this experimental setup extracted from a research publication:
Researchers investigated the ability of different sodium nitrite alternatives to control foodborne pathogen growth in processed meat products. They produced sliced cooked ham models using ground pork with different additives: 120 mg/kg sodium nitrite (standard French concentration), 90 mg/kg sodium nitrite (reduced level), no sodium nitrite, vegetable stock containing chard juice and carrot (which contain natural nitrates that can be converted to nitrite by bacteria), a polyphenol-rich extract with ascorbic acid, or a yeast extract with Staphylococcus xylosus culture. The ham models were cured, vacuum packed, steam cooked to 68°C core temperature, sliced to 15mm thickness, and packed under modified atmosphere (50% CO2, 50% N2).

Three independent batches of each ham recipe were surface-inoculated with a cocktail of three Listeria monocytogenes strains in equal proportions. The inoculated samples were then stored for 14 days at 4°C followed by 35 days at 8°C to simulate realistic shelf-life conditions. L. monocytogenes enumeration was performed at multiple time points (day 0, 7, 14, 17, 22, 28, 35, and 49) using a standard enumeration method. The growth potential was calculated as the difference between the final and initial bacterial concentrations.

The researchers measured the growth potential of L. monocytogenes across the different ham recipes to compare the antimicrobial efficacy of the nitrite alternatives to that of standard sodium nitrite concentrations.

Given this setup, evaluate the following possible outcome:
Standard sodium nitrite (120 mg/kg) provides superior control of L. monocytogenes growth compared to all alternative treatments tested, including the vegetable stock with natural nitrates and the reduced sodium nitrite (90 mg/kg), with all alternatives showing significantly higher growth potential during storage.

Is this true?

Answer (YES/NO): NO